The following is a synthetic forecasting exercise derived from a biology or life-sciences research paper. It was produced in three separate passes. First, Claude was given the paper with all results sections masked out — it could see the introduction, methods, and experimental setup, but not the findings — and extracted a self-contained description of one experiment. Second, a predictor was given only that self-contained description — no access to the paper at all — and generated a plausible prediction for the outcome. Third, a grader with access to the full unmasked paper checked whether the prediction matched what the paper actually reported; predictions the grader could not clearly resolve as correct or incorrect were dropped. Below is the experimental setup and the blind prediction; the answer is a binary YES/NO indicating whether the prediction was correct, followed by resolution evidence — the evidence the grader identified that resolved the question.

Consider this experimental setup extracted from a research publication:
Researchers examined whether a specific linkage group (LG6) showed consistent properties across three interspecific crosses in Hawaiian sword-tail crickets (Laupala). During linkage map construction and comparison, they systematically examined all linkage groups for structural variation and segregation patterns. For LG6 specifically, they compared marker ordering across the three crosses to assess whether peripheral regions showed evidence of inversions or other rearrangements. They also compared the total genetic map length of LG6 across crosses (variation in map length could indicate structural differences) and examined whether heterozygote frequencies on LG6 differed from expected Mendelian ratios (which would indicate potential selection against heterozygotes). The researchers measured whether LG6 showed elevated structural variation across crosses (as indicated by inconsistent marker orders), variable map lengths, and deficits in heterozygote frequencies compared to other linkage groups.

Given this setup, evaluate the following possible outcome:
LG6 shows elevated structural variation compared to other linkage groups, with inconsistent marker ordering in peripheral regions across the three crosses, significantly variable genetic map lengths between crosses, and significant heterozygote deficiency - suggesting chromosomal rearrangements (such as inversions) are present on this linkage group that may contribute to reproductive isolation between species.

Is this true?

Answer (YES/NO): YES